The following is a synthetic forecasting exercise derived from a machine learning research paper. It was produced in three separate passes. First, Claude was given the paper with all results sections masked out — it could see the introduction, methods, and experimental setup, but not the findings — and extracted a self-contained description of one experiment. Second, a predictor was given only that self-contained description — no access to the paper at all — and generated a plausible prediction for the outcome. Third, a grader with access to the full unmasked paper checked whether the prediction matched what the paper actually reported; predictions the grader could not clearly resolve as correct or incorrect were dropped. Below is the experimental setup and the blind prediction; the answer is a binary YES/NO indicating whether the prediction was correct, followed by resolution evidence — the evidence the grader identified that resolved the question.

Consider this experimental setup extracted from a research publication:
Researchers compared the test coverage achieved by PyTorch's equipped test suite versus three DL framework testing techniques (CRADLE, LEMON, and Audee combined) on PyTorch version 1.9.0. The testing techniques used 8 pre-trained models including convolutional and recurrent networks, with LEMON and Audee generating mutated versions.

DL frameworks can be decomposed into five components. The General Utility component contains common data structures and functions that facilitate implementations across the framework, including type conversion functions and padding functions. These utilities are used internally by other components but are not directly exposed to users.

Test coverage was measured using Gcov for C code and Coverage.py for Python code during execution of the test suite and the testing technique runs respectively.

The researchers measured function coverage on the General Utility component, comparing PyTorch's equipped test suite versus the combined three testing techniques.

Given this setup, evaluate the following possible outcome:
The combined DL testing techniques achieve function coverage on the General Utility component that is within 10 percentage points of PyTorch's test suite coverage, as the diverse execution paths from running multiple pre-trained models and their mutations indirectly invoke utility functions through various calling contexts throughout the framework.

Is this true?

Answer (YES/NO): NO